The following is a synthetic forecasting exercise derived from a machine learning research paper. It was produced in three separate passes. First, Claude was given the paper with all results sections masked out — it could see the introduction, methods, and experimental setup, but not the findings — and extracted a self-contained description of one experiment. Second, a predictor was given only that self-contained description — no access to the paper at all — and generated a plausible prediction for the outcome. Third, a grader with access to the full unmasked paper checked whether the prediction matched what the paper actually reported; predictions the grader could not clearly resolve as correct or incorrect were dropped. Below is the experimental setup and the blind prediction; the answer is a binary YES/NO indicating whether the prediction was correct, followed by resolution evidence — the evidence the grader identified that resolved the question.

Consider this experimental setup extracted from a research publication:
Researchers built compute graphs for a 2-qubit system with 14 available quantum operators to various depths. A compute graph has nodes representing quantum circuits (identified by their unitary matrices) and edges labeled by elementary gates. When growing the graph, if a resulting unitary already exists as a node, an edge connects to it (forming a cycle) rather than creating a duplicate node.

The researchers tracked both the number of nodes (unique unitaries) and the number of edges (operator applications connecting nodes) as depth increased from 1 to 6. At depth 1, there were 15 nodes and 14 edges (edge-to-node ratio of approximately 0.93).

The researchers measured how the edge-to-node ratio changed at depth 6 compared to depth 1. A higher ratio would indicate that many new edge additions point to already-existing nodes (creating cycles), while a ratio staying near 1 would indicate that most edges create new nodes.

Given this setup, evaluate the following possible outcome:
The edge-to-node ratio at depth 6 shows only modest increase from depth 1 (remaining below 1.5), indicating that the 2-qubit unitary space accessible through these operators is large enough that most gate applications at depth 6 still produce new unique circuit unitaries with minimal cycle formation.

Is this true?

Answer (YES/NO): NO